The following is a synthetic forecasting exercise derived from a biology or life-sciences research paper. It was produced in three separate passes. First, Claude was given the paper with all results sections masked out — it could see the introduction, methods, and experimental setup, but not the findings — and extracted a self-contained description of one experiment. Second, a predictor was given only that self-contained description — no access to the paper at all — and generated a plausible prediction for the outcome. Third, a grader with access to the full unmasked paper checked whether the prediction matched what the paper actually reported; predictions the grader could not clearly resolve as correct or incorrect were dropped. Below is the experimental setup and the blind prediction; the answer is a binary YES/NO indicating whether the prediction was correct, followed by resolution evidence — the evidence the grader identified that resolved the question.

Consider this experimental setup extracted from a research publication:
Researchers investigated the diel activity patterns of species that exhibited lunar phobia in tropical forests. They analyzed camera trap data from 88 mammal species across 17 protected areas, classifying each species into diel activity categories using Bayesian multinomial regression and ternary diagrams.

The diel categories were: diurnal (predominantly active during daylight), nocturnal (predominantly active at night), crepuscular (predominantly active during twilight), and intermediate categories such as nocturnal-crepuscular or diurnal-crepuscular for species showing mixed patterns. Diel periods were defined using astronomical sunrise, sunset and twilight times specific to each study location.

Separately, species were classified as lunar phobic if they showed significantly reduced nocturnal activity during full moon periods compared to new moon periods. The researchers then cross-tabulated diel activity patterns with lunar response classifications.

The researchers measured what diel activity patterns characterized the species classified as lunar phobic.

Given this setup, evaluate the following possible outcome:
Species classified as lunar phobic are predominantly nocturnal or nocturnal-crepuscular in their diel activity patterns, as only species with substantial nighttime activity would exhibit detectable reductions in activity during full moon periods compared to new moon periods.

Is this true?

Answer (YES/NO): YES